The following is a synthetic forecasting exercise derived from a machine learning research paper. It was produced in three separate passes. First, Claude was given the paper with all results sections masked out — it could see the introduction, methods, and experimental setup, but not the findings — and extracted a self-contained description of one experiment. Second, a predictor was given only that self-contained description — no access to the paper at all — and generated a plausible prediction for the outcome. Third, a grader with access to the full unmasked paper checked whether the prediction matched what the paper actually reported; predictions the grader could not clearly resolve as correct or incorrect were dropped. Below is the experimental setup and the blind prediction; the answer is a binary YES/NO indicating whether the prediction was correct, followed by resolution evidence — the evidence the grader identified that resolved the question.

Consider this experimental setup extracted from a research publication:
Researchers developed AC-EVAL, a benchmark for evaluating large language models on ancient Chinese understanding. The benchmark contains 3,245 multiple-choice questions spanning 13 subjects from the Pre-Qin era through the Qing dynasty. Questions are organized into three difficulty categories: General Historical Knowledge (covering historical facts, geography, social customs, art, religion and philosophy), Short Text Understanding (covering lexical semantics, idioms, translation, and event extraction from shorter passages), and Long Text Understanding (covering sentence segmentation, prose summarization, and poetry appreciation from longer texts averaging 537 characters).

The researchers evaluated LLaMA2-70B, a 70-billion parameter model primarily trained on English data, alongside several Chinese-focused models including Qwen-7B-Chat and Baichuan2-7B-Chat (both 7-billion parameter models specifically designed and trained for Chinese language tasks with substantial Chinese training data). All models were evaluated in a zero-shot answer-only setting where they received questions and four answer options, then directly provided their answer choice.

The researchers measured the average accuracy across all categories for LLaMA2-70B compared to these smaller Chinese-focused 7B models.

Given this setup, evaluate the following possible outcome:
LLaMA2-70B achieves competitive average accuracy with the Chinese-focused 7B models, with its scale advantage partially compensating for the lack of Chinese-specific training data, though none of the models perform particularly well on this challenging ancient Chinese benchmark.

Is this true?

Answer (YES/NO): NO